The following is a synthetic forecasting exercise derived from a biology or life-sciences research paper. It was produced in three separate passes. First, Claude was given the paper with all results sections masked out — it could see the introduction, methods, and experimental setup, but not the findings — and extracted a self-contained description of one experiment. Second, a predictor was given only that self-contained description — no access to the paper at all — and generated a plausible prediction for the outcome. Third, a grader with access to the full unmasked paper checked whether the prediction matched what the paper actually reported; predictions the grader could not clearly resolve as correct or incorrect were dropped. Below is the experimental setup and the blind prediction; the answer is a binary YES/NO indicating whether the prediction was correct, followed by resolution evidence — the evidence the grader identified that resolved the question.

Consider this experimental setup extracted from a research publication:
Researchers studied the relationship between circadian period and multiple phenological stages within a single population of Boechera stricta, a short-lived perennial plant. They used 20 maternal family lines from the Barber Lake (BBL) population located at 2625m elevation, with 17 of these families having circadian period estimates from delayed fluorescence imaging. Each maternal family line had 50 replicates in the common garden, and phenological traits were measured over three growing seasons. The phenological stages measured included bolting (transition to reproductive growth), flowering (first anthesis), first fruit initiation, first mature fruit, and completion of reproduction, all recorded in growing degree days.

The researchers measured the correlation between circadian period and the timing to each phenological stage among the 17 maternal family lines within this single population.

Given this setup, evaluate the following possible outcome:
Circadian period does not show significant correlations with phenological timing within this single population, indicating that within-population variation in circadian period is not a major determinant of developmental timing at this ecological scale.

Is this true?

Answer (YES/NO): NO